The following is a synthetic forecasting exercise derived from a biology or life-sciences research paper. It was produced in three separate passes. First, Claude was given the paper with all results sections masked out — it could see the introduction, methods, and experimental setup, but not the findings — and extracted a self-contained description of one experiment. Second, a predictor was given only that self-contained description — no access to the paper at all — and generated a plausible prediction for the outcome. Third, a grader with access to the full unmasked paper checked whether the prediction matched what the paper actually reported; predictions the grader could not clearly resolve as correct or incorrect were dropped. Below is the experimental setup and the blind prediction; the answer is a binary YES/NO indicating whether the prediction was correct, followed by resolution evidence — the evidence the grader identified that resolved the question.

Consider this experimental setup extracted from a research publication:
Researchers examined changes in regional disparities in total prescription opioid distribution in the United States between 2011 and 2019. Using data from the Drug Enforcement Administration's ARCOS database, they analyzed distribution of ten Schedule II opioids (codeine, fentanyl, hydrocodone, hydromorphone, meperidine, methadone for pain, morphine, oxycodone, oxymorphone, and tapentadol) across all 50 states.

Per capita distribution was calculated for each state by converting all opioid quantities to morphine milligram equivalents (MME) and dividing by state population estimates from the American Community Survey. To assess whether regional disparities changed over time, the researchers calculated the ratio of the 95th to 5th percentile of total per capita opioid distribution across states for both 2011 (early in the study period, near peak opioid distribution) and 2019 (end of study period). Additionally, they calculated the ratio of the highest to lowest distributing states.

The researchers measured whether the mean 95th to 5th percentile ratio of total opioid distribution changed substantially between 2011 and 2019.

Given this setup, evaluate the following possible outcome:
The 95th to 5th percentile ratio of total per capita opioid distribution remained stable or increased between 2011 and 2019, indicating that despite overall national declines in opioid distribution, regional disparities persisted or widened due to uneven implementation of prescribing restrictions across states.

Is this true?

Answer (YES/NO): YES